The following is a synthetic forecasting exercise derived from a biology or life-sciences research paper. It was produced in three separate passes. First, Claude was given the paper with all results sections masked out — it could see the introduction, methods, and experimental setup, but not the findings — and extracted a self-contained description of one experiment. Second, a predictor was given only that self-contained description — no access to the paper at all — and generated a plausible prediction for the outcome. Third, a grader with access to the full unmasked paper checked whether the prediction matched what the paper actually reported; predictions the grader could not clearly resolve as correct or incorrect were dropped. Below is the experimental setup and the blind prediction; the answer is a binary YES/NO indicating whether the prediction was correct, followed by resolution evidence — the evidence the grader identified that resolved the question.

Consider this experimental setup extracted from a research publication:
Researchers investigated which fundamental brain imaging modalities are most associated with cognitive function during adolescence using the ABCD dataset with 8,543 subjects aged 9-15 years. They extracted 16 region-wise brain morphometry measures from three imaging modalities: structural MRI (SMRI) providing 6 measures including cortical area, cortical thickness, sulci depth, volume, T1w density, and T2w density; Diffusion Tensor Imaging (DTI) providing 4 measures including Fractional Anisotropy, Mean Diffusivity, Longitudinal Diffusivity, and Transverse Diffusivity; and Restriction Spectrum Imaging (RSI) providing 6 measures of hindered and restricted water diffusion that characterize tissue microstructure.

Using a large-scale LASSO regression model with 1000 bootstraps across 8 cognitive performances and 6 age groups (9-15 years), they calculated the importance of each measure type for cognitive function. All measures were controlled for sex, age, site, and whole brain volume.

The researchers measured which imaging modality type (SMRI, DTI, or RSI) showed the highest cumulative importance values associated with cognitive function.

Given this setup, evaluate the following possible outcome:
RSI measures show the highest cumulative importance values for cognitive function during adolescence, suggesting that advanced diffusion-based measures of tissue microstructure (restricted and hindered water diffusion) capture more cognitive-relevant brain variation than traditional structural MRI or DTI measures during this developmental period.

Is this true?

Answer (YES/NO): NO